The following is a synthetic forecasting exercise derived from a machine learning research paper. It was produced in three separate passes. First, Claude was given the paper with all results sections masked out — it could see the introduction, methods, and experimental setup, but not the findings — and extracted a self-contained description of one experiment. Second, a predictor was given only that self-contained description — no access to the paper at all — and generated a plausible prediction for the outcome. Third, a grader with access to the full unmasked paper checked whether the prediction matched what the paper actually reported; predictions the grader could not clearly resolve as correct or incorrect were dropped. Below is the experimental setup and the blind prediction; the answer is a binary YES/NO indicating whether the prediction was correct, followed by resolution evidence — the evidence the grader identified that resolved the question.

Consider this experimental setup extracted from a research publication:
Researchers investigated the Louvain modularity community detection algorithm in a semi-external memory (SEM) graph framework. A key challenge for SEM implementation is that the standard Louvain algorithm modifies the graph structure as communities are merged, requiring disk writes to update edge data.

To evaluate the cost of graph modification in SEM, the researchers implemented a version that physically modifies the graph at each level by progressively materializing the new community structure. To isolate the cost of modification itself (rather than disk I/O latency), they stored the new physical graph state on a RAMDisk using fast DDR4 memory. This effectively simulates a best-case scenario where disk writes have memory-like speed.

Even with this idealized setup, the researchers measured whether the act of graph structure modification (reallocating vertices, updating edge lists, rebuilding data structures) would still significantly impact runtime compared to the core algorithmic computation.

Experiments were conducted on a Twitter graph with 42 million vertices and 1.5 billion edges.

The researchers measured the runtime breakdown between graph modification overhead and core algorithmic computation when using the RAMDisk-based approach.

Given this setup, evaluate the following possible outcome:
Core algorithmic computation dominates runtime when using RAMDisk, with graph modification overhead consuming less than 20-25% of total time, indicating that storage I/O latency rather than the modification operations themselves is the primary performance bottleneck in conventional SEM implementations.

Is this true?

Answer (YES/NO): NO